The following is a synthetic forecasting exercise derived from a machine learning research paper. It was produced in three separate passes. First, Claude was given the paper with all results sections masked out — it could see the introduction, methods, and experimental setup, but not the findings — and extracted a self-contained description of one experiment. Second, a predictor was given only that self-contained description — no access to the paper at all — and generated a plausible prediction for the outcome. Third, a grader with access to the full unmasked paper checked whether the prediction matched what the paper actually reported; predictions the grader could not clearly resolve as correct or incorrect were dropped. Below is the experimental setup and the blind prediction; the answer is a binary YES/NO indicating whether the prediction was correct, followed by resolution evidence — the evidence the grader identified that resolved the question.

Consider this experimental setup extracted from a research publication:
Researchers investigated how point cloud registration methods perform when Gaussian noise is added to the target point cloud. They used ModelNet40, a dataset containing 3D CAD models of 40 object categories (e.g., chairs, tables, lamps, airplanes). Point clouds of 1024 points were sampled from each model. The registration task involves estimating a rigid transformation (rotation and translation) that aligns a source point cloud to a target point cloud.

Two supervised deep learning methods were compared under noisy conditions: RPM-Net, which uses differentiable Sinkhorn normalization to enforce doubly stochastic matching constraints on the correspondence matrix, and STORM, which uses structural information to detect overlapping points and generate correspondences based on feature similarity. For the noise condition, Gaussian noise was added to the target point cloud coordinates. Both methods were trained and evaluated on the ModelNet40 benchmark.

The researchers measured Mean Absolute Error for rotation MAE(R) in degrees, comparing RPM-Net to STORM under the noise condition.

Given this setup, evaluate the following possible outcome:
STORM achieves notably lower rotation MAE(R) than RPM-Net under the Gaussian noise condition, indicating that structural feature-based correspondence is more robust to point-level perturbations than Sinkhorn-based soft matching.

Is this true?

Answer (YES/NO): NO